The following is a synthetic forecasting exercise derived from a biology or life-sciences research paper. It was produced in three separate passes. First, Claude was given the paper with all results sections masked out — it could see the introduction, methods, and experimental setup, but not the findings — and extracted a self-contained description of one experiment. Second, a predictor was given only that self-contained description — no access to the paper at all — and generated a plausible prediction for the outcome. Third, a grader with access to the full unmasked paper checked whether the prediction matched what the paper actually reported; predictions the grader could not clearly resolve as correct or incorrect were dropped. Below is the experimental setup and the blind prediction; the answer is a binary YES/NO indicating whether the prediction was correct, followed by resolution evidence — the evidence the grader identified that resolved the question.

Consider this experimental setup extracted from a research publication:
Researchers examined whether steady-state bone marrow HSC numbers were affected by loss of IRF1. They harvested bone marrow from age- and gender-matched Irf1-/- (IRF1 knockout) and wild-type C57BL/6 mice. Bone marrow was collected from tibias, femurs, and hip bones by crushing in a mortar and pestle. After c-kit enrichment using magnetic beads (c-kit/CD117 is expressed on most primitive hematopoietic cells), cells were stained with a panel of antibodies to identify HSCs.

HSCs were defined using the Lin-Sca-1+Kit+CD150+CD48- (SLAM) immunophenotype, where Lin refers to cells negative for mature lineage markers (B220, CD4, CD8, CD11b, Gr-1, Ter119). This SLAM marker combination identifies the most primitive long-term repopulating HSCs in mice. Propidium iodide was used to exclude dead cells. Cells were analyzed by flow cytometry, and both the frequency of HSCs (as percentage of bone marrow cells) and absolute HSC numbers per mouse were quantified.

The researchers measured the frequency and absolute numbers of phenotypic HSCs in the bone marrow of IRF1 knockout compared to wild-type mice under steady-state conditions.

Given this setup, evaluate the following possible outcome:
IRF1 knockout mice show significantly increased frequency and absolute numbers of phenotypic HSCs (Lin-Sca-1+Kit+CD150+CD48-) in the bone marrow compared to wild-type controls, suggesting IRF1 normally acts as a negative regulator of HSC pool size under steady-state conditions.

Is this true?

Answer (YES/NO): NO